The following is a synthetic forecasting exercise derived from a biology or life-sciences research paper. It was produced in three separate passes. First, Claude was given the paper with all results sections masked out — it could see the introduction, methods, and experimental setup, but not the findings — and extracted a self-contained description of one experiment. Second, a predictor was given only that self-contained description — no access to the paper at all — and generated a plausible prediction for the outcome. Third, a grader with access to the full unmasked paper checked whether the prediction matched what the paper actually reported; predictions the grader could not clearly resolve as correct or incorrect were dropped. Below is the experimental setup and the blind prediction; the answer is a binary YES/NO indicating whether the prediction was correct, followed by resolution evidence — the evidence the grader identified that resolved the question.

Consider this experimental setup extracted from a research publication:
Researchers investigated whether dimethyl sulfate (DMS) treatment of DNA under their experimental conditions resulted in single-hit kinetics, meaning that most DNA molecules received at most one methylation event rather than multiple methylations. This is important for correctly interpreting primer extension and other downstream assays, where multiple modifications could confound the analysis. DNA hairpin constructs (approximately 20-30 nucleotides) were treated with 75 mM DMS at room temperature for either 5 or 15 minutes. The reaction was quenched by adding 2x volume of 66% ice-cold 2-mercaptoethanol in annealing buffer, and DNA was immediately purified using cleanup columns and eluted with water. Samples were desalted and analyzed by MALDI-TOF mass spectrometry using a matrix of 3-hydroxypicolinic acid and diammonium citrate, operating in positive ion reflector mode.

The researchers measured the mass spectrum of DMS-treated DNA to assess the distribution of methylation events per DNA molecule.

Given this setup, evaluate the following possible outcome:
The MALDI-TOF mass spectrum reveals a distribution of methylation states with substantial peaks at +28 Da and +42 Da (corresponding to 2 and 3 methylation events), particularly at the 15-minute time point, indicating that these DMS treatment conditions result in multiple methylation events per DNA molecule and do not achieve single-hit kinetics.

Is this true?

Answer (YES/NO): NO